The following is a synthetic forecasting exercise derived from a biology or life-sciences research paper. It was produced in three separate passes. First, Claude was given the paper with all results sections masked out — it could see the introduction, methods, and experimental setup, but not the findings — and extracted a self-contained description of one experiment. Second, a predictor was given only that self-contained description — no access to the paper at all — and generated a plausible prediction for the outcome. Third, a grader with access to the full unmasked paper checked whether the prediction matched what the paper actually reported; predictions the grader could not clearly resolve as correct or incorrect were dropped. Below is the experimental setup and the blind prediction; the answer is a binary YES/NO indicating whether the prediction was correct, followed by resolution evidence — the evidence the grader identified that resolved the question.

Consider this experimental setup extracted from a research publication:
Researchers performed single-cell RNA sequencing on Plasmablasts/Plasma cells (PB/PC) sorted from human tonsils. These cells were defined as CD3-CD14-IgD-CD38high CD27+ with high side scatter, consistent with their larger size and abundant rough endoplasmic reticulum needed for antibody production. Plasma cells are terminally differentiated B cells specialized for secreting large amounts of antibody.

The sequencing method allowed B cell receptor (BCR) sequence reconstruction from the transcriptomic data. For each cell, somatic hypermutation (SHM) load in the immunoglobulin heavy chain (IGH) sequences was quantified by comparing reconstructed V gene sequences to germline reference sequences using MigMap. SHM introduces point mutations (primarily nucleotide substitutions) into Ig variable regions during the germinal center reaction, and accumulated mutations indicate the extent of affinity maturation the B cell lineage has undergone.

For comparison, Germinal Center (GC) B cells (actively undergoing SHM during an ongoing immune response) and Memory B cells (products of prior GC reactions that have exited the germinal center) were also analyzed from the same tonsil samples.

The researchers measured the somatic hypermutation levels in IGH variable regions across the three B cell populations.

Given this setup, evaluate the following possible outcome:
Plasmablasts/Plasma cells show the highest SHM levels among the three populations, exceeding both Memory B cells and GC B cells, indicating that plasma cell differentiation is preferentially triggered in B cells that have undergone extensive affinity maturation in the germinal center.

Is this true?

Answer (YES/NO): NO